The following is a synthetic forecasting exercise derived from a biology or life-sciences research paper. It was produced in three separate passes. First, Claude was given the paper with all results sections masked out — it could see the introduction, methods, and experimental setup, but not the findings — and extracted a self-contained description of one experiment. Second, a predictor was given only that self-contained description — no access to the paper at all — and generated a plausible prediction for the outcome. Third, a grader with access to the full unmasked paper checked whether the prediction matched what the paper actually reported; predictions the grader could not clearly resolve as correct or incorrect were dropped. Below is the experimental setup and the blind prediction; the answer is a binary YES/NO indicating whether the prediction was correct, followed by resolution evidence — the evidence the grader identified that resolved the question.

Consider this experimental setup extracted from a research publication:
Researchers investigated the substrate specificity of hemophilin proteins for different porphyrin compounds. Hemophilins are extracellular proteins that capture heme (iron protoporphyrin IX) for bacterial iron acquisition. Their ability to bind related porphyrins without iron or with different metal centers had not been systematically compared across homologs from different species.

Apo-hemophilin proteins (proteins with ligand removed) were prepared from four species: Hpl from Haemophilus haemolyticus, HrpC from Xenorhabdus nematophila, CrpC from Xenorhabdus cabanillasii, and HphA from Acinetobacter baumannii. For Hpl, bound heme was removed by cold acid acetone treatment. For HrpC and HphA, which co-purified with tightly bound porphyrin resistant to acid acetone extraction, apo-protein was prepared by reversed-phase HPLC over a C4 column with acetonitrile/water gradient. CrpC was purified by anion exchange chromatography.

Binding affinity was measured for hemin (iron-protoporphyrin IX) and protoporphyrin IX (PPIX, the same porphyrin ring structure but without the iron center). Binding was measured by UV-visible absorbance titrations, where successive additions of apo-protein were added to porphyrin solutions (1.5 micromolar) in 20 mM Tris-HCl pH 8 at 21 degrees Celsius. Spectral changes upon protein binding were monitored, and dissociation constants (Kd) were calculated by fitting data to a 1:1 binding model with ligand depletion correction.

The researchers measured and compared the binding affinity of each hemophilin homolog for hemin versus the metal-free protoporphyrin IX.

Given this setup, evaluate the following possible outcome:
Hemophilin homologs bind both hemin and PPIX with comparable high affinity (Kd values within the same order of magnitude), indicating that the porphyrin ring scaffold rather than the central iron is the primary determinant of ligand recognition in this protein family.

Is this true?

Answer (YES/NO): YES